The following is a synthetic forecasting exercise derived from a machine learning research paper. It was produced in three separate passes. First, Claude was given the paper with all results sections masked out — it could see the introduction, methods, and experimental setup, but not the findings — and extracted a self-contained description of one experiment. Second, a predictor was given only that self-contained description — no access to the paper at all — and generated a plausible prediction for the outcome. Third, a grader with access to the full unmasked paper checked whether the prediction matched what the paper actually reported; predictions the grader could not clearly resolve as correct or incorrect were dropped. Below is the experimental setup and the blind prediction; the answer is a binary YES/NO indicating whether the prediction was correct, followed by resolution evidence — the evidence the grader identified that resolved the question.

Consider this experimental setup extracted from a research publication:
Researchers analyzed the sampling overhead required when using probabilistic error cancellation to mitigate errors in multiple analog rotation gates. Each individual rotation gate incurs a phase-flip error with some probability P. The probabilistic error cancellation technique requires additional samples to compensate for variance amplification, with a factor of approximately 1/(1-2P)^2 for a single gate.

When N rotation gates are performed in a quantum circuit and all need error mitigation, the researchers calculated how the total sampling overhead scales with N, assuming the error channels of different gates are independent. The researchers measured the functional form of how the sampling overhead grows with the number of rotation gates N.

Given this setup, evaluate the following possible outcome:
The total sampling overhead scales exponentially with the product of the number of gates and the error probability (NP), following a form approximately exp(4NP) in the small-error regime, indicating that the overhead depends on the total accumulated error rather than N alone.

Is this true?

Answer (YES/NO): YES